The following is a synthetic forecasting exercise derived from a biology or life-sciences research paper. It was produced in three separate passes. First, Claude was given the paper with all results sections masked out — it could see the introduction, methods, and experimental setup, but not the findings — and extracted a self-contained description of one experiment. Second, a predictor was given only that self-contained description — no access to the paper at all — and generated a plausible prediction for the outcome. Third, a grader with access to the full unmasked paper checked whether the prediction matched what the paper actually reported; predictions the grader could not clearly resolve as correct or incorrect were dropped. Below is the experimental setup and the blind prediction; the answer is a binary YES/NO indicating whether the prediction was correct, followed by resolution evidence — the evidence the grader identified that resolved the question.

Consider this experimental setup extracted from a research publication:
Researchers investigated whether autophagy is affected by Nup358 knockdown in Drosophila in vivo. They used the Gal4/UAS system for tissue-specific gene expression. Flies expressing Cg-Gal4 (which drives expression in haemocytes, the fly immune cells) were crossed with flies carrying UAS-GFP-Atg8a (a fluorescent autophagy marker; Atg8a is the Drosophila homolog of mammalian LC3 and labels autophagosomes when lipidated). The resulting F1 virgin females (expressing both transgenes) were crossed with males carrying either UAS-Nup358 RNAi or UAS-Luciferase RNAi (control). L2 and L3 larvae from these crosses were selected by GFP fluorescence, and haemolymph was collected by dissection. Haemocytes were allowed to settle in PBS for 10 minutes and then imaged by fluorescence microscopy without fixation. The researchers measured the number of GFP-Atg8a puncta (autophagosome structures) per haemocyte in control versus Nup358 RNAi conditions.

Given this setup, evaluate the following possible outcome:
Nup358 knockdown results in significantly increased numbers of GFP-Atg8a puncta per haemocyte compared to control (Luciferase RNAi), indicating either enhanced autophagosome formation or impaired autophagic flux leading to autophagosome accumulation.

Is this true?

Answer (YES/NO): YES